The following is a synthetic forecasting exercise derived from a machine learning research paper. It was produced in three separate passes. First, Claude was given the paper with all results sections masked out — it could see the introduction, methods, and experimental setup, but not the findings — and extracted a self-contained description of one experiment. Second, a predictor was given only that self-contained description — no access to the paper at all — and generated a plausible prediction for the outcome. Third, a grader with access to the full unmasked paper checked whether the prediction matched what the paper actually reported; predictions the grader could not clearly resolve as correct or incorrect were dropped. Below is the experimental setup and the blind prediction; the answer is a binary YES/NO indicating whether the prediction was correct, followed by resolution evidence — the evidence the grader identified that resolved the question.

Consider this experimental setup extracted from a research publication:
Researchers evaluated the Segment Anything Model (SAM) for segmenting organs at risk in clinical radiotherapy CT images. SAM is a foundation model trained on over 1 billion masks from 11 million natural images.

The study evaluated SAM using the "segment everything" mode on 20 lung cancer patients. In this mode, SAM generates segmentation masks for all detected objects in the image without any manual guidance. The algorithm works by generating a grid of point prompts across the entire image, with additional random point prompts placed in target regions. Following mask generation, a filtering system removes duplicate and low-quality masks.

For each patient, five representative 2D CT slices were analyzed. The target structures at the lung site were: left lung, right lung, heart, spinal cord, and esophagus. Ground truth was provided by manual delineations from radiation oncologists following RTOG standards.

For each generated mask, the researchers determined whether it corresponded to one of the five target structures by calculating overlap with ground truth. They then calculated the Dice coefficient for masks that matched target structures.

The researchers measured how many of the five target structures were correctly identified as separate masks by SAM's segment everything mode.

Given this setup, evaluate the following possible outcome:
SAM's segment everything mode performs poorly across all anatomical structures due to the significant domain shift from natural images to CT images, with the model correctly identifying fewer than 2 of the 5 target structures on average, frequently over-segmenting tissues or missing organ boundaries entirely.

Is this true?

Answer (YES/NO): NO